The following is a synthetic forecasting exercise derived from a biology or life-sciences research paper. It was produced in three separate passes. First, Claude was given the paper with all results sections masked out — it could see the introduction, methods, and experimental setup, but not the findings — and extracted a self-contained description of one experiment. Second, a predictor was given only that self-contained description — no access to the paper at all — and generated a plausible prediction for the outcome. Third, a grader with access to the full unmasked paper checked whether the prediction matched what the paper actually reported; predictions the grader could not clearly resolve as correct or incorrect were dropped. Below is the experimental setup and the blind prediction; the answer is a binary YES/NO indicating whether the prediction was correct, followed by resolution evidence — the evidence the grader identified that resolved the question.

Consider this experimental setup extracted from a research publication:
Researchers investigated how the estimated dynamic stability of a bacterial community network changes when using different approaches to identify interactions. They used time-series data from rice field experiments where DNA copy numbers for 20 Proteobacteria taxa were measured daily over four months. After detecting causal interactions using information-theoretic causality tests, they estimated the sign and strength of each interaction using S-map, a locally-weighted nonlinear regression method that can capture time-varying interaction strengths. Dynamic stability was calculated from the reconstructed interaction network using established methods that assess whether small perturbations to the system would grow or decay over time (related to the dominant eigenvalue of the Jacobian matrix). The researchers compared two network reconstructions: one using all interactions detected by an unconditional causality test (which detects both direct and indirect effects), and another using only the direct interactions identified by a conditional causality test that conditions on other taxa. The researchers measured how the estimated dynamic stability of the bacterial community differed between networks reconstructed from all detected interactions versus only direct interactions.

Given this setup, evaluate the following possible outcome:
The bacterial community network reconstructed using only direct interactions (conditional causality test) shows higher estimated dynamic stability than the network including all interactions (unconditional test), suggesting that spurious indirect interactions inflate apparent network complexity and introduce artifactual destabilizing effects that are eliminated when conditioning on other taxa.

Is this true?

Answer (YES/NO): YES